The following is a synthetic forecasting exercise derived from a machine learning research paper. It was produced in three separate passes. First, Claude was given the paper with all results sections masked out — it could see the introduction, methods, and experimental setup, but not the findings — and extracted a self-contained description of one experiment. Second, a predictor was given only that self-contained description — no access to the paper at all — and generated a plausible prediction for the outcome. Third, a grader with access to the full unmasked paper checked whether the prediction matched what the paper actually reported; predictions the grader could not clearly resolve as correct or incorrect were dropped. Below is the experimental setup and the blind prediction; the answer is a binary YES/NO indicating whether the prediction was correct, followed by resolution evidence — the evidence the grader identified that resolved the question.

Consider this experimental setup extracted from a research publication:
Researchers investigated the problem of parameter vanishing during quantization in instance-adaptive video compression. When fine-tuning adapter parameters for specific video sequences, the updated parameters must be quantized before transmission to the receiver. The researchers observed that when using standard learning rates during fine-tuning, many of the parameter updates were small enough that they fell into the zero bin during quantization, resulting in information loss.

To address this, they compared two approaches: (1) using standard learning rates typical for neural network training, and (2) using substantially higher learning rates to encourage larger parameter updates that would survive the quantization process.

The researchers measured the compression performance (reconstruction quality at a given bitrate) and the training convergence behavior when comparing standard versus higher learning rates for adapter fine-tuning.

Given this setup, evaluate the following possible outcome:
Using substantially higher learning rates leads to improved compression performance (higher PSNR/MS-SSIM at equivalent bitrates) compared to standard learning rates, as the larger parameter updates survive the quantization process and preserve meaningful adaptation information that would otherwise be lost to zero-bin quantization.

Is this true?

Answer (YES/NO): YES